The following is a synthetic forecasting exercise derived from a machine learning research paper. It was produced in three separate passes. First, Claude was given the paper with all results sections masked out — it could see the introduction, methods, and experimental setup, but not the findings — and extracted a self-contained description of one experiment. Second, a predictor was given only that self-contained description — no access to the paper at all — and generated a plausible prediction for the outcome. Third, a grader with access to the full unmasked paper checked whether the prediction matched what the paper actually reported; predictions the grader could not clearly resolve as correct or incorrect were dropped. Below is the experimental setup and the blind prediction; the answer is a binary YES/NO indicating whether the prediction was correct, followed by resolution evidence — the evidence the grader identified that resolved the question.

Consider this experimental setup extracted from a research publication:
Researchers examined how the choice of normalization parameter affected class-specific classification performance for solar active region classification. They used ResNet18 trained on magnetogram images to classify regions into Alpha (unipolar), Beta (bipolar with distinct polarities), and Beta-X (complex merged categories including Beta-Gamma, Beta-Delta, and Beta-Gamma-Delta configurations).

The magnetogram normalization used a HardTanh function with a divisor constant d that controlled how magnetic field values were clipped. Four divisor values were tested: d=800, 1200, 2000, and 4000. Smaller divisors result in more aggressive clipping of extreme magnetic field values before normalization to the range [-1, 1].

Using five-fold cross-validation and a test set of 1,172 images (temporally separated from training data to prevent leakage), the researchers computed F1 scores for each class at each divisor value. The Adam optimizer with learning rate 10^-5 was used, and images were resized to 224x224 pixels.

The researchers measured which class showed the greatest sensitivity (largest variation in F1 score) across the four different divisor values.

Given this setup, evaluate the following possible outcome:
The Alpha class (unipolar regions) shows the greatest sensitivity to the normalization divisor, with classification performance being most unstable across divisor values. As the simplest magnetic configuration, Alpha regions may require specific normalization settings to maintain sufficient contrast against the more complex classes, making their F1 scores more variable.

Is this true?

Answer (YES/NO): NO